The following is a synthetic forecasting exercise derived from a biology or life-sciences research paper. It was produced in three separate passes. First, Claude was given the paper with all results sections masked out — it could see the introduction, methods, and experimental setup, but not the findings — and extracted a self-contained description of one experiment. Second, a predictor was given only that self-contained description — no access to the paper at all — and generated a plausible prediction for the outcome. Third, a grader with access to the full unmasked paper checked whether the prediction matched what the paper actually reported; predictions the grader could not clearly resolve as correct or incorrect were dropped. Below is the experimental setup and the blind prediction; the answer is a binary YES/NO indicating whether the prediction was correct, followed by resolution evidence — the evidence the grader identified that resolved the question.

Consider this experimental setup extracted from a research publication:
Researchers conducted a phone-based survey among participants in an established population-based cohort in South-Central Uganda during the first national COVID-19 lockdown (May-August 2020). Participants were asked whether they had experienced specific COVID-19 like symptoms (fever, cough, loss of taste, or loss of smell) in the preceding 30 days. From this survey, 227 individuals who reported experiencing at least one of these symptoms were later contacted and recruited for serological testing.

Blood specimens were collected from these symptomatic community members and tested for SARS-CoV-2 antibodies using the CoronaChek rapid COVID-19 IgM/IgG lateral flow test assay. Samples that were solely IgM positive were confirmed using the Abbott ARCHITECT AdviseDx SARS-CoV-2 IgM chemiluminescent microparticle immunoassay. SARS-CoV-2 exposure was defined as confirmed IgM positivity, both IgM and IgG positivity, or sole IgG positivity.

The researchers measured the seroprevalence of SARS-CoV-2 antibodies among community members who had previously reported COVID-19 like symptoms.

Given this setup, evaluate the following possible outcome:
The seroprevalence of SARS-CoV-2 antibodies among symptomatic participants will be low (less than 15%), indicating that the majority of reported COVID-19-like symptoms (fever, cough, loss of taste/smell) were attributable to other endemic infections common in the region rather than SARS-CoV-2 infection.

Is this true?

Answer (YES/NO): YES